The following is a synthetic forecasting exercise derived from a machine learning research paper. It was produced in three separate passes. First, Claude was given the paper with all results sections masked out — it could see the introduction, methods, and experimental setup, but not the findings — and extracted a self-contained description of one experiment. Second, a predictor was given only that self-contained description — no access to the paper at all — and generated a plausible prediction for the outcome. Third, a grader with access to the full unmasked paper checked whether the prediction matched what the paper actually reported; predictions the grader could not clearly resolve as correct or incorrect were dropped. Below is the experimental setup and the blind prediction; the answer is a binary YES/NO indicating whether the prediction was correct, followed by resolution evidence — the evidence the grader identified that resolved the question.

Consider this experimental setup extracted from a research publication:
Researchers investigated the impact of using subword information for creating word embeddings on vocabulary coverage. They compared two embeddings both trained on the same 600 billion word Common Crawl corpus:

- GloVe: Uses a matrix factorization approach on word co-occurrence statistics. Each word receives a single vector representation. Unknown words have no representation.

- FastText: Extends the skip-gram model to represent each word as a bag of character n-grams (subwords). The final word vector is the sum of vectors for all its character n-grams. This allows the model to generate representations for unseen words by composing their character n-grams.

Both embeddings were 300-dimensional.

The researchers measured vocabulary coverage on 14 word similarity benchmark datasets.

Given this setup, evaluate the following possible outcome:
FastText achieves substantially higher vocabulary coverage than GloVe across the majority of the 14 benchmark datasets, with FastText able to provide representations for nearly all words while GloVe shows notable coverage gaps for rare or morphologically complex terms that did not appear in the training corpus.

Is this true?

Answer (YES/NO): NO